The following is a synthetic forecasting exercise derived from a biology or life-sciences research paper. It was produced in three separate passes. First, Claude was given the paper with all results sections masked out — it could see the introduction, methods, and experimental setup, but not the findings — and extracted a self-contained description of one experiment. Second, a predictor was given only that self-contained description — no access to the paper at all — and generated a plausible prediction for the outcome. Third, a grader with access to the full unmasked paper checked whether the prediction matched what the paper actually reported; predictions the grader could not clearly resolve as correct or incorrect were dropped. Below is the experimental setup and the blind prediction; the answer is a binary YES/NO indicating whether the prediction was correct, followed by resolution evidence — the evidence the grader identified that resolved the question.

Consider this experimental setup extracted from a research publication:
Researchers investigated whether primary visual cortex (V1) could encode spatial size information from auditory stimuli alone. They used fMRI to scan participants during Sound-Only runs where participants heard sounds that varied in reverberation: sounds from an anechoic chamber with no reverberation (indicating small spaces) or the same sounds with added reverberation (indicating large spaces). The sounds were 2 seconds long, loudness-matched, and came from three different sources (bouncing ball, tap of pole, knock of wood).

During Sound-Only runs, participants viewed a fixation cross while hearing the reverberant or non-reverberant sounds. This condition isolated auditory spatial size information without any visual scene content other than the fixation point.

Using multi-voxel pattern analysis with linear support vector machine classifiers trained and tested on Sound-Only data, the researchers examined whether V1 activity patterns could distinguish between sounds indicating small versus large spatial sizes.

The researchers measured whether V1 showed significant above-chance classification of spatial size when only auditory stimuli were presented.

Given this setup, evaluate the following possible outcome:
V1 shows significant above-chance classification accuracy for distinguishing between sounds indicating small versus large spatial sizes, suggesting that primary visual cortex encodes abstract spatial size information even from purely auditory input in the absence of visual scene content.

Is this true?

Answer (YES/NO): YES